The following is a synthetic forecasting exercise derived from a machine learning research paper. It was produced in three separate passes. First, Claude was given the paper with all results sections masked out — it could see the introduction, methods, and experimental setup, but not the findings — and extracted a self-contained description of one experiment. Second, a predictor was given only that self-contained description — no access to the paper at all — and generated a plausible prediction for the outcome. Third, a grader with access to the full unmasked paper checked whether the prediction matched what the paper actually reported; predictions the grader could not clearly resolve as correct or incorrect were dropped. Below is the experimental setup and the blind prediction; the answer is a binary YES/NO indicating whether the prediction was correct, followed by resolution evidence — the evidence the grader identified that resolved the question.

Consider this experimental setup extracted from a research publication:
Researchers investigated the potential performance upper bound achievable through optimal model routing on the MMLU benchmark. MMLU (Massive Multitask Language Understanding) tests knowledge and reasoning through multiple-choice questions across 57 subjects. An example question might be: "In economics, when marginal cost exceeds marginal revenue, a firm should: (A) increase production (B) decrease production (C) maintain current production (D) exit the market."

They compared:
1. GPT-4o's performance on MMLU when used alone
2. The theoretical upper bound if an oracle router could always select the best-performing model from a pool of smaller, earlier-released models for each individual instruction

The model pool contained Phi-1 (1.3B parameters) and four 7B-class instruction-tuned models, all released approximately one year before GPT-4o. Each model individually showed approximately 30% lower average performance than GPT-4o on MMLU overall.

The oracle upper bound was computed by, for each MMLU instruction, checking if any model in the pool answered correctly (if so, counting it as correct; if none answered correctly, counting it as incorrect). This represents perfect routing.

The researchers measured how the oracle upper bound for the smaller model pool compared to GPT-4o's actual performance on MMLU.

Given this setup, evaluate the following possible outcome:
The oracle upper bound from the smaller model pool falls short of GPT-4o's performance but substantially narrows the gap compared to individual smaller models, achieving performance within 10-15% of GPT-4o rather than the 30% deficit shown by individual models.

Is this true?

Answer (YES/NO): NO